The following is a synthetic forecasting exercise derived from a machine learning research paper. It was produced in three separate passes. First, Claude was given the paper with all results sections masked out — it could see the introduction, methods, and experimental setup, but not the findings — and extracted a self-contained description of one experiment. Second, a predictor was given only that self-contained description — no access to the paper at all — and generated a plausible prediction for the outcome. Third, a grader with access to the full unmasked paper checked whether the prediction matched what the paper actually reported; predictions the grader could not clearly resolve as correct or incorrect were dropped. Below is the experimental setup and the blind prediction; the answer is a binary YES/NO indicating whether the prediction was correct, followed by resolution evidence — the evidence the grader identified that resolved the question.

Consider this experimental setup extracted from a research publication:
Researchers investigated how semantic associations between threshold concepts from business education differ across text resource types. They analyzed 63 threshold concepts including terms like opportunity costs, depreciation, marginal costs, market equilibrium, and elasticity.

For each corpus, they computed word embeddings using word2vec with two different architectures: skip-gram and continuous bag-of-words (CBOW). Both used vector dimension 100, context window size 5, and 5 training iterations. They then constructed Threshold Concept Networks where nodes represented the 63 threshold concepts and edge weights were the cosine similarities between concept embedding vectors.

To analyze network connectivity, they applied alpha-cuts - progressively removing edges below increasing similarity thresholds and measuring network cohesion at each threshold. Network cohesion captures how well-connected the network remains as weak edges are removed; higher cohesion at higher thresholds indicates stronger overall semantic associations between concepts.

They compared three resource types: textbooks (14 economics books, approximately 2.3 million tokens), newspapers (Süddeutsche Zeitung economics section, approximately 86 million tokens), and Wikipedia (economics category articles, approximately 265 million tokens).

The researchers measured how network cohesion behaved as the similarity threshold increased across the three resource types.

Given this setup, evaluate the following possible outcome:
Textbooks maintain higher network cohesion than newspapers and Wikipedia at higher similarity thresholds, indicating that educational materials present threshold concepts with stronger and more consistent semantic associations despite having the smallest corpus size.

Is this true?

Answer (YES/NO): NO